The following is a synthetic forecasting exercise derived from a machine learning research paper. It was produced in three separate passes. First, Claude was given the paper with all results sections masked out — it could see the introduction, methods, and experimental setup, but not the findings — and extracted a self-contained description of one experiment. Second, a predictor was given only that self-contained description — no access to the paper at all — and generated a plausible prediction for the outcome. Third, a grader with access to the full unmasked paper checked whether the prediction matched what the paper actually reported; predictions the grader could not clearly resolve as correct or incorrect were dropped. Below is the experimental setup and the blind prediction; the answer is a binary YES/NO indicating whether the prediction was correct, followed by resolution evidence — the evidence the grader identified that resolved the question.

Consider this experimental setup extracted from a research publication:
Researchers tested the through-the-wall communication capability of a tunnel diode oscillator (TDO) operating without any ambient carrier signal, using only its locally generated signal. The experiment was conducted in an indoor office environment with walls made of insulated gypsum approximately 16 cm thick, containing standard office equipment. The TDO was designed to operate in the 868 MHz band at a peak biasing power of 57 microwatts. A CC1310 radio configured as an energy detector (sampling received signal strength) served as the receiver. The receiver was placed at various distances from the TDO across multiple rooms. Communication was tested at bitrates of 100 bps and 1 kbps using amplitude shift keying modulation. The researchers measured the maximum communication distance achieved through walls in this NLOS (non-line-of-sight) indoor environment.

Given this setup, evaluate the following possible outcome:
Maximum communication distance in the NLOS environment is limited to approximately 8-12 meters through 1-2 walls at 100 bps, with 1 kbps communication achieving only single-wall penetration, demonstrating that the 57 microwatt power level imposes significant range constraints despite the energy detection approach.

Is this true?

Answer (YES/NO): NO